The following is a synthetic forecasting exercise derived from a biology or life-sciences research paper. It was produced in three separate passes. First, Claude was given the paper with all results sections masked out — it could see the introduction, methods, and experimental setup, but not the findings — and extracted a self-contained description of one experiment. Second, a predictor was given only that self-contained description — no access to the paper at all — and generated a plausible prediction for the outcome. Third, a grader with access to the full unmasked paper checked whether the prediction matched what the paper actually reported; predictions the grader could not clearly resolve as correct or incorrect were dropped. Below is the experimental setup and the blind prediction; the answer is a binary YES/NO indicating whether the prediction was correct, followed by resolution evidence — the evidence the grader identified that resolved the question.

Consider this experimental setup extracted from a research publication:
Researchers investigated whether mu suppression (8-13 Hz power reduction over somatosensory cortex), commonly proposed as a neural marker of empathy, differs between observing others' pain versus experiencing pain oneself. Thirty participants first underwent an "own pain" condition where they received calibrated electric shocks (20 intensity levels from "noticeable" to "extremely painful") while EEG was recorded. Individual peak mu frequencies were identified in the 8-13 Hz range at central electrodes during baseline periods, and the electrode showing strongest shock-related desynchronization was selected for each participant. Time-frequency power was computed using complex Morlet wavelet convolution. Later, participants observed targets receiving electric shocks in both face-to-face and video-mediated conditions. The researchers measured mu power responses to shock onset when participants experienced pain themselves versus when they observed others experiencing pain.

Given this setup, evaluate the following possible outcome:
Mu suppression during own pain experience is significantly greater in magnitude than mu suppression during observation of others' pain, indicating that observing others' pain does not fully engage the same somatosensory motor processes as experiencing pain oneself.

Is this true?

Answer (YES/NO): YES